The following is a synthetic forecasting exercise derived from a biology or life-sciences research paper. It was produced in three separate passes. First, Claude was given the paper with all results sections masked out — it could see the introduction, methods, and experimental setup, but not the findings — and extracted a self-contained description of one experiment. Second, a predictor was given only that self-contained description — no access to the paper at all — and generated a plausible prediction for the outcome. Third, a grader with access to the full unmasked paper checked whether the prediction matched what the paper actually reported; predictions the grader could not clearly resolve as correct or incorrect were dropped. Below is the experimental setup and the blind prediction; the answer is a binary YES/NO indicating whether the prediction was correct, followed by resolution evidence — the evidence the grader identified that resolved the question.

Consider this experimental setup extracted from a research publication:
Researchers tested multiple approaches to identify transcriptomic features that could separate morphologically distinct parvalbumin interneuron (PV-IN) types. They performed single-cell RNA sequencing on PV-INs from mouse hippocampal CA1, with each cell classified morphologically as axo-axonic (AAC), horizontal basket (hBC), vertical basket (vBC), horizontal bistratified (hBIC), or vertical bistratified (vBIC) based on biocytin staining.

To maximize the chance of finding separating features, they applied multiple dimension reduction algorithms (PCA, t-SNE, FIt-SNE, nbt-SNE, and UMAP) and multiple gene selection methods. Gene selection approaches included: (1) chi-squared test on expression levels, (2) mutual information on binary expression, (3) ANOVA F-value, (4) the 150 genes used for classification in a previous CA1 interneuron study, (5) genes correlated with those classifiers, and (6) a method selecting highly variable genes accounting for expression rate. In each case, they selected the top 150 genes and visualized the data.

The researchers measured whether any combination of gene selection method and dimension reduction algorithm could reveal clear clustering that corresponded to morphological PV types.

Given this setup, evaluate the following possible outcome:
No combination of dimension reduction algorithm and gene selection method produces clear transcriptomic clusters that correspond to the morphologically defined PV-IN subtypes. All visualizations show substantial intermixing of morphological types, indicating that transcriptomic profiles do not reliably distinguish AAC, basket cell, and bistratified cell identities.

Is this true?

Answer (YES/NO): YES